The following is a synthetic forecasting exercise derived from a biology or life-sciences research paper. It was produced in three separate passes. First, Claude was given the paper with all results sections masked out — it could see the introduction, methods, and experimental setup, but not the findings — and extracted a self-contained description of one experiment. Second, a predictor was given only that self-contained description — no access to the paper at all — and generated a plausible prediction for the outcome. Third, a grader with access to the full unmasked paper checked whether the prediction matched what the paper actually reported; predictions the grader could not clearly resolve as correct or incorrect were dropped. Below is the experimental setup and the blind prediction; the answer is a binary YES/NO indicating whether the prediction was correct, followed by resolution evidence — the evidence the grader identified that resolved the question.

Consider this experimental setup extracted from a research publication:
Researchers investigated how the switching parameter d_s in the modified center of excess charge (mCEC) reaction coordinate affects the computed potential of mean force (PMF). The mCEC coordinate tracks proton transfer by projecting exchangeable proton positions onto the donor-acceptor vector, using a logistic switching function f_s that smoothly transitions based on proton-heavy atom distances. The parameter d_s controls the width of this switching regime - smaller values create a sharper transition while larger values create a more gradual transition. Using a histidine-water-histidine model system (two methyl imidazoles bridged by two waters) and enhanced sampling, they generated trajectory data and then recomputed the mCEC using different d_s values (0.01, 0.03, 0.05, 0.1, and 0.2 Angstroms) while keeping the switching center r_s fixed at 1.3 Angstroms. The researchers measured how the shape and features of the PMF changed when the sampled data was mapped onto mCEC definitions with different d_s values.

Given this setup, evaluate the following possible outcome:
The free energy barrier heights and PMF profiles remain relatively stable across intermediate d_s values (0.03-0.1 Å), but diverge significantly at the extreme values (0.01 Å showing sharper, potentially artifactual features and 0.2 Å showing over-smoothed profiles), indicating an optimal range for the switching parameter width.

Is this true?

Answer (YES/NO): NO